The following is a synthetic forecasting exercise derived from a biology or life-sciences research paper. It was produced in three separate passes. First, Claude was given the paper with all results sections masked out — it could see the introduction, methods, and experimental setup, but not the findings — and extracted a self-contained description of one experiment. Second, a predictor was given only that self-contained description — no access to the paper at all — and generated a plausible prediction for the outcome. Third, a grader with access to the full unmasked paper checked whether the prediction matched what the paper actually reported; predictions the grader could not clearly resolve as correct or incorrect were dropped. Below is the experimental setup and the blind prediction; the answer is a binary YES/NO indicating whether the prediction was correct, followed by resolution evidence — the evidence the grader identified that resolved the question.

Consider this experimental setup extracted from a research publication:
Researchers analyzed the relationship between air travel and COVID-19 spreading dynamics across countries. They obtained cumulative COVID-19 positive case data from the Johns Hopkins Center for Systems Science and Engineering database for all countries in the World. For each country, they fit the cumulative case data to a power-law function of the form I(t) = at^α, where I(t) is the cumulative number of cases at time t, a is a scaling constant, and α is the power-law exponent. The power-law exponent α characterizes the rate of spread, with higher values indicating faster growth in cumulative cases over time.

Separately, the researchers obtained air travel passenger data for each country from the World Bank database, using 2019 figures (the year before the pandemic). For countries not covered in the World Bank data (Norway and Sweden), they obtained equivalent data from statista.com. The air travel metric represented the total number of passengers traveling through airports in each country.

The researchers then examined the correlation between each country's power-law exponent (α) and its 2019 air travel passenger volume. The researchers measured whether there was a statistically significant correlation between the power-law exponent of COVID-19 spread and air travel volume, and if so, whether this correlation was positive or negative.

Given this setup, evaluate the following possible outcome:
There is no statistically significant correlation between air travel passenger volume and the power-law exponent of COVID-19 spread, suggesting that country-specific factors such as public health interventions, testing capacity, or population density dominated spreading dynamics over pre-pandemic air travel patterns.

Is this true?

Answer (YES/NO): NO